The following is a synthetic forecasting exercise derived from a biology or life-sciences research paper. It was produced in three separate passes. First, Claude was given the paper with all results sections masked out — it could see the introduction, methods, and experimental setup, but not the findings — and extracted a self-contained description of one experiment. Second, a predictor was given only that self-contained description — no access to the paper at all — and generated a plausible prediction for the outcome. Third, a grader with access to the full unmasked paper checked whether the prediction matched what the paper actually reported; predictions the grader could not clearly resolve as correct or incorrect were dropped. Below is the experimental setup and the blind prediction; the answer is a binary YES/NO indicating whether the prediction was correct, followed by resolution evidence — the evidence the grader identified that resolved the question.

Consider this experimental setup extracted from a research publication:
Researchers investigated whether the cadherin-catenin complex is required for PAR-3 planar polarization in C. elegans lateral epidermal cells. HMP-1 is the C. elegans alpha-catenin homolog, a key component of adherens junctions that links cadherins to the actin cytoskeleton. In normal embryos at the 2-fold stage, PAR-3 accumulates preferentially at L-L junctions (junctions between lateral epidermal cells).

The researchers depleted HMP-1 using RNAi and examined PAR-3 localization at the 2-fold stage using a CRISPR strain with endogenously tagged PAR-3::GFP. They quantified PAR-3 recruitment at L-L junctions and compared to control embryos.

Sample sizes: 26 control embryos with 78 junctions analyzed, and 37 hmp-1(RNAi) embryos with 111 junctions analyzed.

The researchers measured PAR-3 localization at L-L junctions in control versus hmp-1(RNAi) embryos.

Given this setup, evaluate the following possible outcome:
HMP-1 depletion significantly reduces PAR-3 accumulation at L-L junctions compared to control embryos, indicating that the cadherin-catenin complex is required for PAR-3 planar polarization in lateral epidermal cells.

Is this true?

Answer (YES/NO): YES